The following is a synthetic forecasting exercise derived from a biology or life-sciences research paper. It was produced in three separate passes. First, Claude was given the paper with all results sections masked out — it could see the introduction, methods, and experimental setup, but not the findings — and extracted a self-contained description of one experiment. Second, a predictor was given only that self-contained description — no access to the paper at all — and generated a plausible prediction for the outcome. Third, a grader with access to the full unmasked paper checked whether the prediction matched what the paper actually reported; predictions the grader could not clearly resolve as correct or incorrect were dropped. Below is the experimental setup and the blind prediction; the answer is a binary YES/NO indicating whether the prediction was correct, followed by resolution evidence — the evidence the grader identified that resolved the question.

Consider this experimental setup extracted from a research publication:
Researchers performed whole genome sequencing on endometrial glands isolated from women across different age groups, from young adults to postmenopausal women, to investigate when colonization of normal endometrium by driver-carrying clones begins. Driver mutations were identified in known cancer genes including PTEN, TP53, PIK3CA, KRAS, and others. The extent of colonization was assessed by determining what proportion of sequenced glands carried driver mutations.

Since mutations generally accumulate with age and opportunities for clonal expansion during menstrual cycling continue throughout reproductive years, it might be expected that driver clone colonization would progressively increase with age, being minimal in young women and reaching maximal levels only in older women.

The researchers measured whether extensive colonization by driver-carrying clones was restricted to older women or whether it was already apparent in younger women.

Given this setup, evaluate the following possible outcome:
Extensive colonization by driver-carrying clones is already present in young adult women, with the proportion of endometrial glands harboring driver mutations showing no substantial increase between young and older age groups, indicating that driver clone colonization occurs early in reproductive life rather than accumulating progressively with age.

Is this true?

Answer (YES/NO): NO